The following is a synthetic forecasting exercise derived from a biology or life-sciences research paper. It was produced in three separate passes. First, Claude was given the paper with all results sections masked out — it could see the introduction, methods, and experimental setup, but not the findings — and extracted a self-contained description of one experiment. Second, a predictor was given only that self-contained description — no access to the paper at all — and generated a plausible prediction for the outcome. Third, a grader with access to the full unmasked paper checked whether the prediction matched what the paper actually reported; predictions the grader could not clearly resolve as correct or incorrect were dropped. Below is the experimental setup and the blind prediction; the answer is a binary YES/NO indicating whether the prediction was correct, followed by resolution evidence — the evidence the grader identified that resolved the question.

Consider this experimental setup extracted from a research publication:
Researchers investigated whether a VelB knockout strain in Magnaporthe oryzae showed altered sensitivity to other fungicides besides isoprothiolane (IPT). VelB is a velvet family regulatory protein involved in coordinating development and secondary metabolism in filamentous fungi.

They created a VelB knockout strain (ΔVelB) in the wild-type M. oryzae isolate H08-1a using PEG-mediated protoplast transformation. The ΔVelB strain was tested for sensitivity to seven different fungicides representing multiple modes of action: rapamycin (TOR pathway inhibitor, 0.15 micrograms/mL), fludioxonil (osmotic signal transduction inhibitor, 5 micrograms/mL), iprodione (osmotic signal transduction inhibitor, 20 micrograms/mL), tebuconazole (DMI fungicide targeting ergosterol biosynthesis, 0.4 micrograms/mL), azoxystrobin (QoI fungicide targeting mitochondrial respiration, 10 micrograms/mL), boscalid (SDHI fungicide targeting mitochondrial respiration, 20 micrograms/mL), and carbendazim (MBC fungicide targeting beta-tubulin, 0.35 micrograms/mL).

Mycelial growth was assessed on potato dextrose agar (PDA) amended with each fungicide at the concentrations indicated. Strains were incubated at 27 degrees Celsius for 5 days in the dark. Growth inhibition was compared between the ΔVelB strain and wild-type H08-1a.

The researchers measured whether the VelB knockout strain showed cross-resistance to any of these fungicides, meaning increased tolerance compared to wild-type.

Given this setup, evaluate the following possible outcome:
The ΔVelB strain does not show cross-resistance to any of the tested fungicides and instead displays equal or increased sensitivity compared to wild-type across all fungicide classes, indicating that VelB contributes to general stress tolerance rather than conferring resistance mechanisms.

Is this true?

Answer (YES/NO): NO